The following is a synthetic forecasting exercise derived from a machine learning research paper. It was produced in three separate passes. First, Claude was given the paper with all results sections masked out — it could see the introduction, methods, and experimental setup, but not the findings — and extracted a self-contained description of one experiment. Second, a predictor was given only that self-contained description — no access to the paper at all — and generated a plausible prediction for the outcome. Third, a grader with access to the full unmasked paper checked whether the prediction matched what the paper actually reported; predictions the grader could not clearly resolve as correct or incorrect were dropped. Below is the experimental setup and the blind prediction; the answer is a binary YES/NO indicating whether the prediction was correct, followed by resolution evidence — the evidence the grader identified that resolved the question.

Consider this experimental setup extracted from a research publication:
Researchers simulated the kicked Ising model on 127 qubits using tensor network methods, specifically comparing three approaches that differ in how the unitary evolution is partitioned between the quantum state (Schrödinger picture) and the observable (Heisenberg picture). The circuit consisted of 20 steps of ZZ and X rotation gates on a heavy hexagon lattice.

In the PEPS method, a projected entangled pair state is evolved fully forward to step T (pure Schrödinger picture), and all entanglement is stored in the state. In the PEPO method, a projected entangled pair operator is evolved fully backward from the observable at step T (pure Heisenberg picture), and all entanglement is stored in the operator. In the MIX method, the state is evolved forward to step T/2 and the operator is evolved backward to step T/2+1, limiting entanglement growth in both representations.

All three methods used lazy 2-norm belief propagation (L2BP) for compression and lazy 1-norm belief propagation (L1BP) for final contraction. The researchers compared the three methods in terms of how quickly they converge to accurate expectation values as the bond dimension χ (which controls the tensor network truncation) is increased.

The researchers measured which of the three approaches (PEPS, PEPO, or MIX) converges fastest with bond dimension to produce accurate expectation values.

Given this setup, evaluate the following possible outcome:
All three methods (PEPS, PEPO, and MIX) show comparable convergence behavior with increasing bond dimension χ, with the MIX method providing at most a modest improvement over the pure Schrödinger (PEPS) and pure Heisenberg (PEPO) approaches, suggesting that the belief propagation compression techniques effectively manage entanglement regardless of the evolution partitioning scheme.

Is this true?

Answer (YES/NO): NO